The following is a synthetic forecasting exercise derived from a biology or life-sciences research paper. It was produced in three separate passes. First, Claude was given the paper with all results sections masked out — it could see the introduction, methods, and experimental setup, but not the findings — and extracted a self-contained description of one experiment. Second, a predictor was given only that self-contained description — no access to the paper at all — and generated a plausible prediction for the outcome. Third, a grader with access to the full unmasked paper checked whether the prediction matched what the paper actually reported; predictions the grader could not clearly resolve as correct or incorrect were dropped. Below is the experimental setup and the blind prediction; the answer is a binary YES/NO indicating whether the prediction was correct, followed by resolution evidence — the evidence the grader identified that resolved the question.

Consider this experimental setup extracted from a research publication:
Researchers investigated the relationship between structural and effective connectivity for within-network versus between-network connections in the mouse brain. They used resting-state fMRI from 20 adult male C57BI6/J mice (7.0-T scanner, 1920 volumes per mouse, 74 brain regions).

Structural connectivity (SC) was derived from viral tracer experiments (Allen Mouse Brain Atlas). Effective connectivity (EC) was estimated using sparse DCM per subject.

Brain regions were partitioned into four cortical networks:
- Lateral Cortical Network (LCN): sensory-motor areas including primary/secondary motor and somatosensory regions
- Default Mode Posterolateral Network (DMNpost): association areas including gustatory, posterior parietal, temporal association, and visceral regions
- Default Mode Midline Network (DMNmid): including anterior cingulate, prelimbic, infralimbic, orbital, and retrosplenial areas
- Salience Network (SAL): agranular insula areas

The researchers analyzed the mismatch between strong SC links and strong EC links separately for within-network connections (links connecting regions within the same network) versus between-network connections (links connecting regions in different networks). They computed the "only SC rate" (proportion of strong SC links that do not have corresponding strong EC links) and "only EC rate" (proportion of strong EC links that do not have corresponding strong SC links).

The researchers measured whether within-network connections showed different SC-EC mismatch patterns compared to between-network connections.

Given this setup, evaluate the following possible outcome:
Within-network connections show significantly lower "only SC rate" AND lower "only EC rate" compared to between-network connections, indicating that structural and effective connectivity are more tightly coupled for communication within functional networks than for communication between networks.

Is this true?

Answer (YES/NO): YES